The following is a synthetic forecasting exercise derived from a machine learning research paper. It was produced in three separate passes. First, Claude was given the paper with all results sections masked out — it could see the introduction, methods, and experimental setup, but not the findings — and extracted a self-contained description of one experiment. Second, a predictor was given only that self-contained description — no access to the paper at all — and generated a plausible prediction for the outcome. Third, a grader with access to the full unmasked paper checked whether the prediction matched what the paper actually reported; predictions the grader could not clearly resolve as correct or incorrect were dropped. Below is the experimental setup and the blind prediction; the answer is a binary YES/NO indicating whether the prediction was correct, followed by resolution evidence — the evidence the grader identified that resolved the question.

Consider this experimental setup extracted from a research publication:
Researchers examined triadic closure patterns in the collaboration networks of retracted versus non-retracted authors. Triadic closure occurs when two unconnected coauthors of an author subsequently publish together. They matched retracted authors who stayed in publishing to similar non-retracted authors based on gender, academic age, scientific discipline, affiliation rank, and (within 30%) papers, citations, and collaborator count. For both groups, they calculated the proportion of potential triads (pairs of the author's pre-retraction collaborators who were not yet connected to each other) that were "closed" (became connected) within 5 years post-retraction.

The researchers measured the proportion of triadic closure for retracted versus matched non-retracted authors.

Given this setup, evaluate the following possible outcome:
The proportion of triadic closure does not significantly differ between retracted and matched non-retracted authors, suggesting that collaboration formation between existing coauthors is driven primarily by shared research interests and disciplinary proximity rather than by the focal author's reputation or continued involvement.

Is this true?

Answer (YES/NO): YES